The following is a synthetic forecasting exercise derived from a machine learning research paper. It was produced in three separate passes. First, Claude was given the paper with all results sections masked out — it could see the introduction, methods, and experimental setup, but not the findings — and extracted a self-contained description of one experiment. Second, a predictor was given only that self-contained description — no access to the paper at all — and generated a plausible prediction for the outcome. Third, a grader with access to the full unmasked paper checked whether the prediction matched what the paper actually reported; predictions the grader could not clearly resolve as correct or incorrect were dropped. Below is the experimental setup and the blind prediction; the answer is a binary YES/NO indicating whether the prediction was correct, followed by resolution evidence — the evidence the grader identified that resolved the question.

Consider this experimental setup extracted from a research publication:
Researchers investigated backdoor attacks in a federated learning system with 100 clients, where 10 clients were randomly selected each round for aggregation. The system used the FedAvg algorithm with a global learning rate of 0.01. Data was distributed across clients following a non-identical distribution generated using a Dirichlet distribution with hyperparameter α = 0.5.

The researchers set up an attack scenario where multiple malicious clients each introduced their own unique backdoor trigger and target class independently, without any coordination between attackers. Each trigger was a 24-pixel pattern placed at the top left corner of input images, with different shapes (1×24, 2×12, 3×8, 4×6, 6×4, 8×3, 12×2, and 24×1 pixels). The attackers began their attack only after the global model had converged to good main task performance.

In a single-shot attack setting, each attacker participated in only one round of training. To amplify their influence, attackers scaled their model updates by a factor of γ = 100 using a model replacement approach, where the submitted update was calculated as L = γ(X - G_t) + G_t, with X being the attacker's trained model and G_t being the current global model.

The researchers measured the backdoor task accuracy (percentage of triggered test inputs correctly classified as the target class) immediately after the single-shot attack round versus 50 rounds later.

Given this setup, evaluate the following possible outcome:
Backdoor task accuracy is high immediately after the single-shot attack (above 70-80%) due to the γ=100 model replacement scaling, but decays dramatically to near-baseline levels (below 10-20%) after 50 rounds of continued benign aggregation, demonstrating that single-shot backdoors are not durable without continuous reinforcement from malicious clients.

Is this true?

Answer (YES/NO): NO